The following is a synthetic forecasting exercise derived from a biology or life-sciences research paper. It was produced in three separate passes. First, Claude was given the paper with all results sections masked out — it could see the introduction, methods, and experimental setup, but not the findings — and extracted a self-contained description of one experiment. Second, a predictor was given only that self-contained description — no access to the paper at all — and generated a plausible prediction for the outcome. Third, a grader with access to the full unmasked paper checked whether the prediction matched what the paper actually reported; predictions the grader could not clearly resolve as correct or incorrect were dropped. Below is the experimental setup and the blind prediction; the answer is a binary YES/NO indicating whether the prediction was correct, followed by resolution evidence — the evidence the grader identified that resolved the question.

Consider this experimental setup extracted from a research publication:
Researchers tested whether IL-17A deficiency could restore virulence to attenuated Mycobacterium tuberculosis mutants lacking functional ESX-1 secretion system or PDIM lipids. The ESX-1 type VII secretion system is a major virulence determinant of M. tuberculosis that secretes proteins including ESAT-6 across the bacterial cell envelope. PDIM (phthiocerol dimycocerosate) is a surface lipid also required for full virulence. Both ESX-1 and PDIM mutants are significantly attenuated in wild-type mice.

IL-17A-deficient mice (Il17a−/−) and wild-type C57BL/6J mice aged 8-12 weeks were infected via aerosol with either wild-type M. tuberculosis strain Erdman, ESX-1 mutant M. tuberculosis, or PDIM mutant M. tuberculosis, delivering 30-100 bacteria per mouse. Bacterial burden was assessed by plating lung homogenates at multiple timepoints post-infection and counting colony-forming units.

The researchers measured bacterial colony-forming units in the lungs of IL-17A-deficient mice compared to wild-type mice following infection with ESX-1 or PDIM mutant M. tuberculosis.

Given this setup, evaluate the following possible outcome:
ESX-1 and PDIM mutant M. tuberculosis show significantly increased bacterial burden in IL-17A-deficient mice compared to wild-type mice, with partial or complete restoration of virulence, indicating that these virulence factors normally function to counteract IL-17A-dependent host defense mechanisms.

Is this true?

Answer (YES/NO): YES